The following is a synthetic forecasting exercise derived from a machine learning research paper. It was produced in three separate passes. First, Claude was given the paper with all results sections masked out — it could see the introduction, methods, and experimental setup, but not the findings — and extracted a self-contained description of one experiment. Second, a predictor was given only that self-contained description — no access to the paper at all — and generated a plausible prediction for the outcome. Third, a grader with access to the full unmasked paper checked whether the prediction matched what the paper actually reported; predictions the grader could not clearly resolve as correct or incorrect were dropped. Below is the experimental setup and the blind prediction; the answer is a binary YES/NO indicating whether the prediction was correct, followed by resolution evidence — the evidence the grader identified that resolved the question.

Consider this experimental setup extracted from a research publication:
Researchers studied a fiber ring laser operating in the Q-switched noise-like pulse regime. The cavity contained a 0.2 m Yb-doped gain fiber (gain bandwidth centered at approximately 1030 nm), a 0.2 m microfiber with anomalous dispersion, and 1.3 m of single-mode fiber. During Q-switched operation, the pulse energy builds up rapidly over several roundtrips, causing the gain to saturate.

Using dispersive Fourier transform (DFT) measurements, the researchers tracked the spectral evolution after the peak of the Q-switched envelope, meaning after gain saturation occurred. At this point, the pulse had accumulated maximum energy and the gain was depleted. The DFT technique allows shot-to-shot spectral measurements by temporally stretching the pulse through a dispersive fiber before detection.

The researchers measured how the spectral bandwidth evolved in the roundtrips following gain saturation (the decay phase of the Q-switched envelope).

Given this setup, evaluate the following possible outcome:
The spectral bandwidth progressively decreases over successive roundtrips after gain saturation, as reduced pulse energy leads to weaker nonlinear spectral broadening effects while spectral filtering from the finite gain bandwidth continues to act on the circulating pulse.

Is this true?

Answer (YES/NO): YES